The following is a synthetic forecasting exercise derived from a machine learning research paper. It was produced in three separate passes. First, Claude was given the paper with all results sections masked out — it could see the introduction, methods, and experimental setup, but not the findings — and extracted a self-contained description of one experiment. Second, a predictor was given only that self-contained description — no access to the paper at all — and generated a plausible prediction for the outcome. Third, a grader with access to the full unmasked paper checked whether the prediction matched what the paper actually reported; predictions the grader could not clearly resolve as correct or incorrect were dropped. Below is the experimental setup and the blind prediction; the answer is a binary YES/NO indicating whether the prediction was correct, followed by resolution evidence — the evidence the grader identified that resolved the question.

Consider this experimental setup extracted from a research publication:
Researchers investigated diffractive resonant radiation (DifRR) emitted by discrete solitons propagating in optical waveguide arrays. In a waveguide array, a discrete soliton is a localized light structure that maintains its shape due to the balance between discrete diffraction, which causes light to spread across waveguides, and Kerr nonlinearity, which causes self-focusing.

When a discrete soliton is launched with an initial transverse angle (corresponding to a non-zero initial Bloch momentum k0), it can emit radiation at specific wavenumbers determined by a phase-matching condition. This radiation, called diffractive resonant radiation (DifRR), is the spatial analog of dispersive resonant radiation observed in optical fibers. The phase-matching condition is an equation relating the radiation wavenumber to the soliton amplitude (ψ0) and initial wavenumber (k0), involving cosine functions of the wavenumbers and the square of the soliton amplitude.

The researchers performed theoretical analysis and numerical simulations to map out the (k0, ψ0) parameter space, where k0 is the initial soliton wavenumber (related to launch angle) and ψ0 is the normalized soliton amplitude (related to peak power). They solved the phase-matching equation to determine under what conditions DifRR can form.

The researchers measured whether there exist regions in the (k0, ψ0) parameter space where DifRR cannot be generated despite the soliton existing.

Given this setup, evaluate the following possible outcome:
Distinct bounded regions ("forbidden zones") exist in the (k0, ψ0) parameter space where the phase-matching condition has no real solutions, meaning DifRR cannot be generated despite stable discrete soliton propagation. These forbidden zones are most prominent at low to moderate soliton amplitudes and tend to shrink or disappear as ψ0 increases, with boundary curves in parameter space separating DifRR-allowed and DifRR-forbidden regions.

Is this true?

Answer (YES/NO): YES